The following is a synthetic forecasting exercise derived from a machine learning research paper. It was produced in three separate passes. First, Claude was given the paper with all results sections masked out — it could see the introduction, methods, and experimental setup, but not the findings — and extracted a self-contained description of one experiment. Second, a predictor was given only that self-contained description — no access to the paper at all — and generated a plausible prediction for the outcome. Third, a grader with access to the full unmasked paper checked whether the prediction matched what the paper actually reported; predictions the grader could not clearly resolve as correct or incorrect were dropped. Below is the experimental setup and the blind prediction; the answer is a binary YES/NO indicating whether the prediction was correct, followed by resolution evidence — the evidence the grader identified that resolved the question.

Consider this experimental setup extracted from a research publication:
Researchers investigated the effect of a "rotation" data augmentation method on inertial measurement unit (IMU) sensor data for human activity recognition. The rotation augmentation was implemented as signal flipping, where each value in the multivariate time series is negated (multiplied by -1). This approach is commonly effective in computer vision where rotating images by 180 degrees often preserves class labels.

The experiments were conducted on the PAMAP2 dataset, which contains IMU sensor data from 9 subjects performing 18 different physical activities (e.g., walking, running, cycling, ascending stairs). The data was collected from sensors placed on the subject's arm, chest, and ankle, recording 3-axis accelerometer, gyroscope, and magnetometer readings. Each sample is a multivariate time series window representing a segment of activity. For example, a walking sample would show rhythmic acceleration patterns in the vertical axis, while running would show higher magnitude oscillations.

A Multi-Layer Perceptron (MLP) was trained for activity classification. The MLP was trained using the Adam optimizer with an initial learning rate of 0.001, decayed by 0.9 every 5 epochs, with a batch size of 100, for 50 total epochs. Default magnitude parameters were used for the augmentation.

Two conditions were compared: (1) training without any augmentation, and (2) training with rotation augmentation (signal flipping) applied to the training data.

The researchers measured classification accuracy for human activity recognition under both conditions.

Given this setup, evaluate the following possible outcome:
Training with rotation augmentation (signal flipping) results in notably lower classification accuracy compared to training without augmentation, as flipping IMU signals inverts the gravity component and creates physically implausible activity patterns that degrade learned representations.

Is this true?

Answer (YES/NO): YES